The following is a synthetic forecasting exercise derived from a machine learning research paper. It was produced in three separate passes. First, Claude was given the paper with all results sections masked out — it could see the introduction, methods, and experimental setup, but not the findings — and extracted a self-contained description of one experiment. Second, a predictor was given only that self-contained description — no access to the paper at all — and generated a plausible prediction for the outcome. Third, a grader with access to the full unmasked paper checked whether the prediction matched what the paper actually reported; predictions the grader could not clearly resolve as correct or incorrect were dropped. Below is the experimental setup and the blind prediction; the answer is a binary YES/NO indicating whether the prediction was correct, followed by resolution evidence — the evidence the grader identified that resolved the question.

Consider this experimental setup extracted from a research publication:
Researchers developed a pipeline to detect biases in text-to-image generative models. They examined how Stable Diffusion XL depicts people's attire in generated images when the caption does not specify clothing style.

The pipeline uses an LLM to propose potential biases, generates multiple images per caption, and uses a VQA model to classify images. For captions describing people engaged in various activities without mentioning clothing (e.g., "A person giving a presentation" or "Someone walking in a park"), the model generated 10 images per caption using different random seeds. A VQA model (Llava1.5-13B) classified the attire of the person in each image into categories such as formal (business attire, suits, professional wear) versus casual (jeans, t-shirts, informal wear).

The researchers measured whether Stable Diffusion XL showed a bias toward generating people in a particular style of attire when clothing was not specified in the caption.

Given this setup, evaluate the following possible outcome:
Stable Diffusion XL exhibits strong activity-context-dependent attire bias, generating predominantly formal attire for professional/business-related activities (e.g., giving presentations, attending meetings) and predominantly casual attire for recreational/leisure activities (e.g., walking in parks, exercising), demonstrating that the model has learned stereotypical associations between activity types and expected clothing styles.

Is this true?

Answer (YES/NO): NO